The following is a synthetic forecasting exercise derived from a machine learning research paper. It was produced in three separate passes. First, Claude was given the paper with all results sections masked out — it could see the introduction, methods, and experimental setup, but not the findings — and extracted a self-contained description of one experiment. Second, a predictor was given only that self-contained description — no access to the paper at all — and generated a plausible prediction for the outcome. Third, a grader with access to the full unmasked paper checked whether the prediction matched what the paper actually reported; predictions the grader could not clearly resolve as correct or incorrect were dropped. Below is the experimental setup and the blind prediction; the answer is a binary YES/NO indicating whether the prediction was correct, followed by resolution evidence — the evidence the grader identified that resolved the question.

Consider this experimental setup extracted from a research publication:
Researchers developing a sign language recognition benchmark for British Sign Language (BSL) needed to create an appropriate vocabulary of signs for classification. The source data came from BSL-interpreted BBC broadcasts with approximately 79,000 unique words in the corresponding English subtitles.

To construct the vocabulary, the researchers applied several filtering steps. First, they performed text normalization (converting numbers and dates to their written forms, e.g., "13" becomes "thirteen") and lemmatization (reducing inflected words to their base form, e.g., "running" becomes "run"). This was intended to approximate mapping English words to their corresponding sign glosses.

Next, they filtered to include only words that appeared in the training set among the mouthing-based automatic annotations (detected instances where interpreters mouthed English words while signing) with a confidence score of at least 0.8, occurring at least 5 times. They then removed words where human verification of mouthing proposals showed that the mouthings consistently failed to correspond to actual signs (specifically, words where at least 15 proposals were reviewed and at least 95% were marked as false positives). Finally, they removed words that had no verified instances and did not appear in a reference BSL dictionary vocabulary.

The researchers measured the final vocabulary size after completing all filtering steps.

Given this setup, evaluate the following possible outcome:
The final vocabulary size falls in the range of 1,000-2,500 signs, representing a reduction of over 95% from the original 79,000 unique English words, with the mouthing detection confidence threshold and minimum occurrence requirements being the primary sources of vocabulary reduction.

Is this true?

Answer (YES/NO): YES